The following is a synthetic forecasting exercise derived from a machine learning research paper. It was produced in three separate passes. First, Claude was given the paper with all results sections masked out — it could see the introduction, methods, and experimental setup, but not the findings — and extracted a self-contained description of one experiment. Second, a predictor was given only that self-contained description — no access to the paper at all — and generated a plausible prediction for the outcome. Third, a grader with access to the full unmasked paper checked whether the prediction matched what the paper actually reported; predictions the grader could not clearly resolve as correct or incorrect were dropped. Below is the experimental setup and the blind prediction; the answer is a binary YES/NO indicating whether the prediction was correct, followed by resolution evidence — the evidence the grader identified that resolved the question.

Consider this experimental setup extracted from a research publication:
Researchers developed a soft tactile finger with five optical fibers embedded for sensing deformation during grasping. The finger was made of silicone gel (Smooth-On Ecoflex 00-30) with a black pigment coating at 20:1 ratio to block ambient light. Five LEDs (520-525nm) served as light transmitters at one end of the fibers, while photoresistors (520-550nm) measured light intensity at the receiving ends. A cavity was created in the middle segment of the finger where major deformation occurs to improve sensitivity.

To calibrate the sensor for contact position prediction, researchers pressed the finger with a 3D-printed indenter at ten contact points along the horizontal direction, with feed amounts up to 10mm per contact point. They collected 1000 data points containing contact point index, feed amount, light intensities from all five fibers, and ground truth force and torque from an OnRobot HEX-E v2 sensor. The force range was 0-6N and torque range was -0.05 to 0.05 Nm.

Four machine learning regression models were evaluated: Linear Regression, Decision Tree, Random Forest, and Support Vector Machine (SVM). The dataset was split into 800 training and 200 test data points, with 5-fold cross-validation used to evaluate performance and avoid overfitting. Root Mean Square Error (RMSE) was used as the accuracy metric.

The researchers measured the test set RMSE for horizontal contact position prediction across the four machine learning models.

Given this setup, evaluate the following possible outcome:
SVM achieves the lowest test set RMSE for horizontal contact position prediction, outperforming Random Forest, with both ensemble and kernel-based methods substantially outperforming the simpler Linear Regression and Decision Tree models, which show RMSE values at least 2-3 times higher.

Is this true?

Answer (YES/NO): NO